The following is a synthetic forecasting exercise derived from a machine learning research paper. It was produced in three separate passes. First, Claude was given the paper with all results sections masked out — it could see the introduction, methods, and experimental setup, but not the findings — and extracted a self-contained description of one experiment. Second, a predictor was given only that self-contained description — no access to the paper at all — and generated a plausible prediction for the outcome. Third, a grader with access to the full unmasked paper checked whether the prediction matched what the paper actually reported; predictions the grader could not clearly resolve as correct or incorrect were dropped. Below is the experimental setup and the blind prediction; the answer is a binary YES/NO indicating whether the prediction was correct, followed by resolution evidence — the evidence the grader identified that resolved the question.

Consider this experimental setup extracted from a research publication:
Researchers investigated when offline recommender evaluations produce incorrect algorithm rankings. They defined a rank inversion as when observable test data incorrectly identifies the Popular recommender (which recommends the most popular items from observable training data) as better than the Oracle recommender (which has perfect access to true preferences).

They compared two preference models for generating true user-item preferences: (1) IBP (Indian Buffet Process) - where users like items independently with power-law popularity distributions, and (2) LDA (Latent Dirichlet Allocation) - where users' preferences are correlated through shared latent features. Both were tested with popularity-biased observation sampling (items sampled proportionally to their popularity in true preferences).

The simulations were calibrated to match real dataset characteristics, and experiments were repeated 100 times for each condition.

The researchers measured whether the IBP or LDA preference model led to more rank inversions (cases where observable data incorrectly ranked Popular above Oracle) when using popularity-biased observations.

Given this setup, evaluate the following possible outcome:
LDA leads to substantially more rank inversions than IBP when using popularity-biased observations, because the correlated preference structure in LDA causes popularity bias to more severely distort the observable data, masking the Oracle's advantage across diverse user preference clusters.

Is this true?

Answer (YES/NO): NO